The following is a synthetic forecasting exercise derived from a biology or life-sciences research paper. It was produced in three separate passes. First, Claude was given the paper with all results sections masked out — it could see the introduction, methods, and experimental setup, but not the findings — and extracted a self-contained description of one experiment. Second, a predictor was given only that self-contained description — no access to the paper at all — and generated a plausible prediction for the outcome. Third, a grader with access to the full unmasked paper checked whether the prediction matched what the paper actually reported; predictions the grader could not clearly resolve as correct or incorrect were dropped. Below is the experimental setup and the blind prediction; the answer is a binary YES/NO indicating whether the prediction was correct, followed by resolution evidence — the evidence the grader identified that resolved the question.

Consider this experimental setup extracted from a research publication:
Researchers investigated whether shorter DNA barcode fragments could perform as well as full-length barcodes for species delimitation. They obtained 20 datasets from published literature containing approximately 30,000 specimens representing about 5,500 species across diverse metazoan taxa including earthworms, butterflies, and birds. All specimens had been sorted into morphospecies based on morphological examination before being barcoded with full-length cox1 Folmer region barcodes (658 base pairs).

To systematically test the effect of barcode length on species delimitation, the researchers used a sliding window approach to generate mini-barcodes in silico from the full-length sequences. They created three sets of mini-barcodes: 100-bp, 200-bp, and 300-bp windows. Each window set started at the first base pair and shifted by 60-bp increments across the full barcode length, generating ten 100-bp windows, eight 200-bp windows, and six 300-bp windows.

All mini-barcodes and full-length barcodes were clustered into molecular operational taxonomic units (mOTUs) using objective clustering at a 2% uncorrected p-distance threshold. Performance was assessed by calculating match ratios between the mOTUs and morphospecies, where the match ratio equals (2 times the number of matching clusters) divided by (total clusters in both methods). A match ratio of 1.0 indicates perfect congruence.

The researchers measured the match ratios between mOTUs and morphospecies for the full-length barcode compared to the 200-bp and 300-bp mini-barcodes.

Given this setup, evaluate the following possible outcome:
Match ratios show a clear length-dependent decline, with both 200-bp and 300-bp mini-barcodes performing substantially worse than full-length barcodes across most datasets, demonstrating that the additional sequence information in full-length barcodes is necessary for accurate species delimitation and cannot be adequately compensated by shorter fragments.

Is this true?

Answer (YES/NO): NO